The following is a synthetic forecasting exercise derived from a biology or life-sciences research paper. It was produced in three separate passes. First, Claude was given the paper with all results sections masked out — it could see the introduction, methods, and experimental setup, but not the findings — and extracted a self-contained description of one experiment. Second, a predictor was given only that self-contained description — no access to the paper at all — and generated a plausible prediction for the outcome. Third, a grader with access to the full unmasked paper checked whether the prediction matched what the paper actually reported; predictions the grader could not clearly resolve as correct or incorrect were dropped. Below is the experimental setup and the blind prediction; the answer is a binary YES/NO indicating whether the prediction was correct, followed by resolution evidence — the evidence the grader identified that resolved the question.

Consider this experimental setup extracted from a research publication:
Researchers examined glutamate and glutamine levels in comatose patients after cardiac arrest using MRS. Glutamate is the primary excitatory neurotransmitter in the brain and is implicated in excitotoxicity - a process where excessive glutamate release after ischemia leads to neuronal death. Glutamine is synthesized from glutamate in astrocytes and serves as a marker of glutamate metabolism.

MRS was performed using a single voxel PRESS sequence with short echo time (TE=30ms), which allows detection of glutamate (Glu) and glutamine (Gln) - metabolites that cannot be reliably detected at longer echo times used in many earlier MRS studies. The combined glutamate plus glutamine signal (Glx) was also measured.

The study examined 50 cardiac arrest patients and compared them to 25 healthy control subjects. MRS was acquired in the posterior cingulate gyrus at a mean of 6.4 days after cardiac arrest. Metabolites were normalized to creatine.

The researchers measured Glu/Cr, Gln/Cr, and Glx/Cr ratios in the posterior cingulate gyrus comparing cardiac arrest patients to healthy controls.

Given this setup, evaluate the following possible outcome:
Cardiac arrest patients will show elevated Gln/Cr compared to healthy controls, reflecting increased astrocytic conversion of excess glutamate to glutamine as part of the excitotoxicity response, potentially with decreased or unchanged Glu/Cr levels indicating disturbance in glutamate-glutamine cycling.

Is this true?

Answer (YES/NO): YES